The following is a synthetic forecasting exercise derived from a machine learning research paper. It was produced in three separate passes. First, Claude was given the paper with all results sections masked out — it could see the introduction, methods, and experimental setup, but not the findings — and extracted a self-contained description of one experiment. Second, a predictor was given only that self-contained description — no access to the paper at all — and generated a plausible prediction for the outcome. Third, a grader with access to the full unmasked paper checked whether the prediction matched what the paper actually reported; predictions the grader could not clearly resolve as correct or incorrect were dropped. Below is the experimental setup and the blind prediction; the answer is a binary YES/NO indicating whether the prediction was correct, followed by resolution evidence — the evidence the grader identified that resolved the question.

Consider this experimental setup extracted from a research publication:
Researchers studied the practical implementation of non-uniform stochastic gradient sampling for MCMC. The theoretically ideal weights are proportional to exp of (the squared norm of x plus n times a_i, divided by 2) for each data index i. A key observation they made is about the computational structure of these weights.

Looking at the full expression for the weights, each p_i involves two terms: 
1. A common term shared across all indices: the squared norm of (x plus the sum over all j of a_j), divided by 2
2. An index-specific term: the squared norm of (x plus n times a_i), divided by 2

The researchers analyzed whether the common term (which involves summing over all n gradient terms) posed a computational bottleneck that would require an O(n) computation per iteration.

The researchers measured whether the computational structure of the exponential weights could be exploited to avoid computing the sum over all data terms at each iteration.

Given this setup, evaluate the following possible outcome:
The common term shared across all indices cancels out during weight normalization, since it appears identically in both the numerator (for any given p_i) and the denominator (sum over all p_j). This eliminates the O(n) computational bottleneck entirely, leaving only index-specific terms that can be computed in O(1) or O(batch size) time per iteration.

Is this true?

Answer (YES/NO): YES